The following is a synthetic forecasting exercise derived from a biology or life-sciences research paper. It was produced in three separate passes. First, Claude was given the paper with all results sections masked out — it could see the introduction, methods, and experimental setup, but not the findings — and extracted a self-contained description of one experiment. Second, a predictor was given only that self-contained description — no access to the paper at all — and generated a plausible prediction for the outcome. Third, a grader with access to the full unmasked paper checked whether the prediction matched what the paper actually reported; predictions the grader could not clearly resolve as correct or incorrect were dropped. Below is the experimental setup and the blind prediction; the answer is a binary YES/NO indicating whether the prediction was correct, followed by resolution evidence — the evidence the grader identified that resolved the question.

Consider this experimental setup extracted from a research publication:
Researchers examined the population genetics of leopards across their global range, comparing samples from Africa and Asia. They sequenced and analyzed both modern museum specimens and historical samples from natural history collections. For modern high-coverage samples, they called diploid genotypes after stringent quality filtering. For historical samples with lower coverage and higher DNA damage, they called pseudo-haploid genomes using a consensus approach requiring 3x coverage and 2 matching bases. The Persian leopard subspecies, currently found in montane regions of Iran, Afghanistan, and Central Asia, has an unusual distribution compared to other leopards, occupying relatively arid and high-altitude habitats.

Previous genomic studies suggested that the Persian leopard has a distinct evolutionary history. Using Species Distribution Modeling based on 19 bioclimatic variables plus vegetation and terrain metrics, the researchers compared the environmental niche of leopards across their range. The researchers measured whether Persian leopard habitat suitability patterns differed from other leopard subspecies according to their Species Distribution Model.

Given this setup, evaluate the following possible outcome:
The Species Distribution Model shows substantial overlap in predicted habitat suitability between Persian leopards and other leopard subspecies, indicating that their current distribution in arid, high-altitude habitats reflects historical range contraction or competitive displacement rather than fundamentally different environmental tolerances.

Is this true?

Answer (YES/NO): NO